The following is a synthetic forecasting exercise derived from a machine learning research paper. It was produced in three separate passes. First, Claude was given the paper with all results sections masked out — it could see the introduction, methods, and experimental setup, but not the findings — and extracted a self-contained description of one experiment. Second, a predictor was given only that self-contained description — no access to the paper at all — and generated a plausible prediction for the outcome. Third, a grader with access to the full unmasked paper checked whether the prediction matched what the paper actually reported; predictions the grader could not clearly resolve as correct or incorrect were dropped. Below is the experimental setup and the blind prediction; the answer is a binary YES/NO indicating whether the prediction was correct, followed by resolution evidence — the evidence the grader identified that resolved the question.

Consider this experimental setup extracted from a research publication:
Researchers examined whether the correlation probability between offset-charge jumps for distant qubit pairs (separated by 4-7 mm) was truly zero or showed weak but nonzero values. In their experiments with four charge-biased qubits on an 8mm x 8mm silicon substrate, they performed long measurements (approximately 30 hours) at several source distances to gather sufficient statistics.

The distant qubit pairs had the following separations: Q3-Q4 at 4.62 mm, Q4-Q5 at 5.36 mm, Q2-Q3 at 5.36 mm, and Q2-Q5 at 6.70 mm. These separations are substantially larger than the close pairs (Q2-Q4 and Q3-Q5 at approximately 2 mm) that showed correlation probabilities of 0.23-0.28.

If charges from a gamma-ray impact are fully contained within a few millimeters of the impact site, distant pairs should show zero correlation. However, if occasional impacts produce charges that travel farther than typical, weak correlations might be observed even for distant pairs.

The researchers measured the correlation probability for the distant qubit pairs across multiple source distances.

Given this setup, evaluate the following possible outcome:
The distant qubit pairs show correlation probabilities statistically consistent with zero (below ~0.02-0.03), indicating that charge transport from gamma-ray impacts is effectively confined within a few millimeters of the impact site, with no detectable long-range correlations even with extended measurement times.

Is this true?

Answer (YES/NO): NO